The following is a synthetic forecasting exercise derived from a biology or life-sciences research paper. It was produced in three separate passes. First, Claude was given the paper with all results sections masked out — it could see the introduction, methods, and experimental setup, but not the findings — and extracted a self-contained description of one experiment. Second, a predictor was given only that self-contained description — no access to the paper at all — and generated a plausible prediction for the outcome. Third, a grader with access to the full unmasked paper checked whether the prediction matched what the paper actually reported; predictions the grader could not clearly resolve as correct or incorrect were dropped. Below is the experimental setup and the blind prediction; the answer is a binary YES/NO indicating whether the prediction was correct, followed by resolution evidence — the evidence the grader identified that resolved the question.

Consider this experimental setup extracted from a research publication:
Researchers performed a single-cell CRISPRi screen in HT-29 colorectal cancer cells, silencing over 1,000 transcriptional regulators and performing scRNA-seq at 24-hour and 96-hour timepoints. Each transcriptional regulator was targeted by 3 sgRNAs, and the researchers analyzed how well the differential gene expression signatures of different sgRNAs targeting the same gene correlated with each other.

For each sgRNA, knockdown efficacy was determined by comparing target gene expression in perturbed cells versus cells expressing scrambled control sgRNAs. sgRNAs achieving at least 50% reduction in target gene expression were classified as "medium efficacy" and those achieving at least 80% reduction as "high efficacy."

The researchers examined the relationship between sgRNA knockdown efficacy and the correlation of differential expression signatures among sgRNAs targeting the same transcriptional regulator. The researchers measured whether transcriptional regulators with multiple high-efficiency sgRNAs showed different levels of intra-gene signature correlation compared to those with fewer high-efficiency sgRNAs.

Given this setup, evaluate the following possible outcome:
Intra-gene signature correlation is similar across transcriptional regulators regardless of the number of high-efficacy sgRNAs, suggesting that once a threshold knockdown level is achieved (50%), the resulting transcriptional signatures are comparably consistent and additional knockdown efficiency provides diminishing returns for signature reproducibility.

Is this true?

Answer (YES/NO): NO